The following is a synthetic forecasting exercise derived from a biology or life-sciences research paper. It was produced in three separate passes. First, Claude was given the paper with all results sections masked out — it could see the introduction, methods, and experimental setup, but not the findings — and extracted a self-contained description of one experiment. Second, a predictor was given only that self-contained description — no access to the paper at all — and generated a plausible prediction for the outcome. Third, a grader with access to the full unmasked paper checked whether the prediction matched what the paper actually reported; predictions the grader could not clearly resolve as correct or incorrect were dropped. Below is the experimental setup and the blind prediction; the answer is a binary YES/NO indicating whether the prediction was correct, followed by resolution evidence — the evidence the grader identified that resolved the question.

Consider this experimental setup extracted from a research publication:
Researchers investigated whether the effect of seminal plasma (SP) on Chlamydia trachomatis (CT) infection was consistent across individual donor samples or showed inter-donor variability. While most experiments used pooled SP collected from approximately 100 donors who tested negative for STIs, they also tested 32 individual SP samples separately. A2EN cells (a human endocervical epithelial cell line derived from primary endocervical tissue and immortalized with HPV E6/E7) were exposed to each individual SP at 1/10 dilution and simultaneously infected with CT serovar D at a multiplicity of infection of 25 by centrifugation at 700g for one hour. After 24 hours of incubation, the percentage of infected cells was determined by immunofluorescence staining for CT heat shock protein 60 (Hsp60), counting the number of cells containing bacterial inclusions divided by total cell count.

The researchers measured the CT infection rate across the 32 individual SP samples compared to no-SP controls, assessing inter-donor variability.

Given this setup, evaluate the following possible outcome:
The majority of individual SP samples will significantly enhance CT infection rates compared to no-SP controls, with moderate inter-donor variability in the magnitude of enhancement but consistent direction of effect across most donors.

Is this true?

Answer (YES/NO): NO